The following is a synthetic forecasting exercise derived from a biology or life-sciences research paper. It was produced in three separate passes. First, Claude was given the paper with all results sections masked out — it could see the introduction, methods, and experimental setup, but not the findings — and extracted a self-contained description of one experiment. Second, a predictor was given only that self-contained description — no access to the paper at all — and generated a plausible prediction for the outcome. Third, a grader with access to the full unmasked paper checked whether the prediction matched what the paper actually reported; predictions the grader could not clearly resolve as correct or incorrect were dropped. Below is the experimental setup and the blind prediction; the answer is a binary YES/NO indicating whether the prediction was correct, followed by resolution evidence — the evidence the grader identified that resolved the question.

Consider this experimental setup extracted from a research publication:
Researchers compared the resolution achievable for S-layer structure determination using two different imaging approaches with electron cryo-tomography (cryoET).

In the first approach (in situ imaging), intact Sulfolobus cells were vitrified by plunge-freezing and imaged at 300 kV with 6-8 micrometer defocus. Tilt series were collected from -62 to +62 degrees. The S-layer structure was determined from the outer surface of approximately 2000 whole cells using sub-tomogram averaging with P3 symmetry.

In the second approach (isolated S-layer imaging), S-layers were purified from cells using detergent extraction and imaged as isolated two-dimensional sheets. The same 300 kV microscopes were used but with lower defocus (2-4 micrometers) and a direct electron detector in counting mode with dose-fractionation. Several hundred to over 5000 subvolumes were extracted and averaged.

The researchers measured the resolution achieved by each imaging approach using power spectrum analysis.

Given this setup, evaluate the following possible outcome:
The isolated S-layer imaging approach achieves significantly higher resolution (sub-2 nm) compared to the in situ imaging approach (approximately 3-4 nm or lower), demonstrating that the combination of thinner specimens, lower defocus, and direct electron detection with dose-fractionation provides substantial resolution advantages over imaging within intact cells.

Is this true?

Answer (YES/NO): YES